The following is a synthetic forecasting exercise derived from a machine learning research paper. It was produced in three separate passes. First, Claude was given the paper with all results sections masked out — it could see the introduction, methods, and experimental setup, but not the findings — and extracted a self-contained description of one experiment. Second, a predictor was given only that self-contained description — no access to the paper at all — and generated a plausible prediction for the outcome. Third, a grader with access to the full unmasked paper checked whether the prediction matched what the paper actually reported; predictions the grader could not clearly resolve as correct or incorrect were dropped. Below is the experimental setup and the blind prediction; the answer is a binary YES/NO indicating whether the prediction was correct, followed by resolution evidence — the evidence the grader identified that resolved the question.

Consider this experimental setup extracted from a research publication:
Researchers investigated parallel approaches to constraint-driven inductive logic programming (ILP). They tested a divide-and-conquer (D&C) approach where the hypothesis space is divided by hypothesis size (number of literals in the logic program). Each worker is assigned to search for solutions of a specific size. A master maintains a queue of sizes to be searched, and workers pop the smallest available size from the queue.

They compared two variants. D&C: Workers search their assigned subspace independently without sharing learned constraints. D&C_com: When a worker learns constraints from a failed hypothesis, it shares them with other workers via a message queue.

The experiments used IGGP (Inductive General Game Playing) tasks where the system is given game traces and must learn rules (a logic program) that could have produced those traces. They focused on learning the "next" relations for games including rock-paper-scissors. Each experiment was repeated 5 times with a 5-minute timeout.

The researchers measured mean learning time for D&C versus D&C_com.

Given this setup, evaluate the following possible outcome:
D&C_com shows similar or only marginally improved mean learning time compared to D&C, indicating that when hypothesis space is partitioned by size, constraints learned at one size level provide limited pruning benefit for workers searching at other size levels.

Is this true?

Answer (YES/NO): NO